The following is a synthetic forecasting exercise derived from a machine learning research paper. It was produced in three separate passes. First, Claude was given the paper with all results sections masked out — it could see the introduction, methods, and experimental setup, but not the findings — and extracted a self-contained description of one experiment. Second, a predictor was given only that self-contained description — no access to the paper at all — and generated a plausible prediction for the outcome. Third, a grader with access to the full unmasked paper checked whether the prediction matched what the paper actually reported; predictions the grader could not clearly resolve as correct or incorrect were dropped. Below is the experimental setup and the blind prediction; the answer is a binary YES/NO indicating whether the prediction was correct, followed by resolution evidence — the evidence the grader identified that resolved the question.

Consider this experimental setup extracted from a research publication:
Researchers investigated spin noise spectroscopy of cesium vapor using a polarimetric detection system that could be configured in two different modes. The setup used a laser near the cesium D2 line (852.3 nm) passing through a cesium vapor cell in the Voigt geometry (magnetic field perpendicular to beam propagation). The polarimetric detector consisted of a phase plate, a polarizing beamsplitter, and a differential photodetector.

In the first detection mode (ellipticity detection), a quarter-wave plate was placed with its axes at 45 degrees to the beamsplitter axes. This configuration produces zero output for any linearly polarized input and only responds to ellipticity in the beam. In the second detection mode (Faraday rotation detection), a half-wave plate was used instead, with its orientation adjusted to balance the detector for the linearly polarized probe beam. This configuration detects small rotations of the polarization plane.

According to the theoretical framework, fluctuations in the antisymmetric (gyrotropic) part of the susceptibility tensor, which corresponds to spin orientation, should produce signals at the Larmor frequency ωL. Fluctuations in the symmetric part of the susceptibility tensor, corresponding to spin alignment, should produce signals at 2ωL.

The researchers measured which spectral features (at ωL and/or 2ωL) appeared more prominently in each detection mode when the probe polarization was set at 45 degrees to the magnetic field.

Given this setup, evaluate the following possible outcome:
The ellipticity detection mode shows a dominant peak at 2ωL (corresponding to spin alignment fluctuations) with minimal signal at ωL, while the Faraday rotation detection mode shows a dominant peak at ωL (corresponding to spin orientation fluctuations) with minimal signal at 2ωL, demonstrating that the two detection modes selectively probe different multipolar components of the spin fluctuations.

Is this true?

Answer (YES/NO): NO